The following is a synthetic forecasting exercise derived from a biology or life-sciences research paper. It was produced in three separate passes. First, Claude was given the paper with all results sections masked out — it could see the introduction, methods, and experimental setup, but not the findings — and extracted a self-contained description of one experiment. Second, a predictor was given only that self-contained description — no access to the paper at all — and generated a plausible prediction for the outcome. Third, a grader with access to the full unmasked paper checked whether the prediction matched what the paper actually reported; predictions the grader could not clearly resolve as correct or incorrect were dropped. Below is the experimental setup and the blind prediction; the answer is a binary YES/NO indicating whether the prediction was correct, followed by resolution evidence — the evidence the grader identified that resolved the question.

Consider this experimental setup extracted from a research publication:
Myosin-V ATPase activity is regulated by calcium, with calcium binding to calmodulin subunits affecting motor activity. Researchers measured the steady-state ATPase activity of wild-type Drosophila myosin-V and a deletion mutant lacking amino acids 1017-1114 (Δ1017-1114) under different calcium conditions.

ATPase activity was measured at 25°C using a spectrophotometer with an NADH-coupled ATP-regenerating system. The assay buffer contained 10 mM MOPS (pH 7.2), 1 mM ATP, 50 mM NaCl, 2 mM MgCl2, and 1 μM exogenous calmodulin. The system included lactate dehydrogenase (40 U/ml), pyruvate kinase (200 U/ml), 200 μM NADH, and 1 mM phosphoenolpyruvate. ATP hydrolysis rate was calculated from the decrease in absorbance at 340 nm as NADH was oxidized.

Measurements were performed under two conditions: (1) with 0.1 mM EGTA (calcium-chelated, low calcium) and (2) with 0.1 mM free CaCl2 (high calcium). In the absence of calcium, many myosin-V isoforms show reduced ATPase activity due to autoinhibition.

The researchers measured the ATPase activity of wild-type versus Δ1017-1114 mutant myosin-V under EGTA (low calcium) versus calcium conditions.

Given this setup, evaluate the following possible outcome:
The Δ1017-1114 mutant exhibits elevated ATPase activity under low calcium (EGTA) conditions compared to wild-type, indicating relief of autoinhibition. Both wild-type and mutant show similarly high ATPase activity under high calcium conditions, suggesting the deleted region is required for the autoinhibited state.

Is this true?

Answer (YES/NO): YES